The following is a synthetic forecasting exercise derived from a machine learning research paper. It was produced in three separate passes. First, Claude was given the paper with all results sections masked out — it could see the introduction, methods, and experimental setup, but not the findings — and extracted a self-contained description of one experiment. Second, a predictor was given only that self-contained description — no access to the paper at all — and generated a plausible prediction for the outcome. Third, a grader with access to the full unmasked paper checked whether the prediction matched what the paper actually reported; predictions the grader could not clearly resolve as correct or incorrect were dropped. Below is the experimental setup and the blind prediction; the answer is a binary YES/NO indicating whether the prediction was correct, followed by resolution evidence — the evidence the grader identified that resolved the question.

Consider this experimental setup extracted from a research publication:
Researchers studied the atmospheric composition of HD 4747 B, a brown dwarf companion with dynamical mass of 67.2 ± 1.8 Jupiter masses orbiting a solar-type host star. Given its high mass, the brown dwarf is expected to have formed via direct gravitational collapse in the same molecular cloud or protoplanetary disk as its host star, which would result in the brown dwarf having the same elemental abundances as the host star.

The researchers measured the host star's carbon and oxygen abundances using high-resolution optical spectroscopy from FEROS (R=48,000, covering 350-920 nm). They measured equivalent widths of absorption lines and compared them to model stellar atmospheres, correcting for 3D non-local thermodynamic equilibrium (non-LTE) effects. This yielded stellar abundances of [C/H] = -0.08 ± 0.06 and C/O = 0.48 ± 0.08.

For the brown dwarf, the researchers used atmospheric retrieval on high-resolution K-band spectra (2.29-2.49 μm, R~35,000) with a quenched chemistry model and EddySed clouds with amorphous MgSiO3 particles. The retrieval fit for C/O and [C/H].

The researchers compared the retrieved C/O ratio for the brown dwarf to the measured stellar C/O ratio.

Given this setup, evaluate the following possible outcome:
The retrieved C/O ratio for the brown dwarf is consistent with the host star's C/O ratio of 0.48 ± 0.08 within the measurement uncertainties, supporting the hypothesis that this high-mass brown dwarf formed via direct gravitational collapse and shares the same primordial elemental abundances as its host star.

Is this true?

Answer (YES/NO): NO